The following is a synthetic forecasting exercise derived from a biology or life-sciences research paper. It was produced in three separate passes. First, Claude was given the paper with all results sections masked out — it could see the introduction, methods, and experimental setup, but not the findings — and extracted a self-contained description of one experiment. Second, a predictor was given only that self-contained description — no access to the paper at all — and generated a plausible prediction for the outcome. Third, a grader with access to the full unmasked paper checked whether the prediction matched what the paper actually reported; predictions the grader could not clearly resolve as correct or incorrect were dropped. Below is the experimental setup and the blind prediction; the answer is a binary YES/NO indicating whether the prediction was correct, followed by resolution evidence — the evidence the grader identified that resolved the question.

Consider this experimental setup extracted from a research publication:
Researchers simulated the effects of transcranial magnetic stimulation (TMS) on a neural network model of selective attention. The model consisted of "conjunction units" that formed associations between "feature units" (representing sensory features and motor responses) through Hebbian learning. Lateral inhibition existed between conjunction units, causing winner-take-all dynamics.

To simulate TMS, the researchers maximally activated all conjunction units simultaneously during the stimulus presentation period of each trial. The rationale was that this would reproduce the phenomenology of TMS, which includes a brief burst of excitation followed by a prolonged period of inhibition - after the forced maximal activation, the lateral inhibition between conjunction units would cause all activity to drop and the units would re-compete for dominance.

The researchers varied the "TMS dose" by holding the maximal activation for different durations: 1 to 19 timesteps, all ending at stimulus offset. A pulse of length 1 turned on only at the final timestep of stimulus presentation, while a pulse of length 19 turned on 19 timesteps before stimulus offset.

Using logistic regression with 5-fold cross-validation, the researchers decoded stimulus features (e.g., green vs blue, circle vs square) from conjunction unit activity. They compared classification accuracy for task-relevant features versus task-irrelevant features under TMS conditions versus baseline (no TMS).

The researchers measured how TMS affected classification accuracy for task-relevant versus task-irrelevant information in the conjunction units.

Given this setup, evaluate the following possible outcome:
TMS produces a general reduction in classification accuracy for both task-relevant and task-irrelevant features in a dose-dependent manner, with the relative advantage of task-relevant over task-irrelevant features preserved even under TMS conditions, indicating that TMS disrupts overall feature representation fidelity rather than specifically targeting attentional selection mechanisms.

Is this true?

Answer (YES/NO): NO